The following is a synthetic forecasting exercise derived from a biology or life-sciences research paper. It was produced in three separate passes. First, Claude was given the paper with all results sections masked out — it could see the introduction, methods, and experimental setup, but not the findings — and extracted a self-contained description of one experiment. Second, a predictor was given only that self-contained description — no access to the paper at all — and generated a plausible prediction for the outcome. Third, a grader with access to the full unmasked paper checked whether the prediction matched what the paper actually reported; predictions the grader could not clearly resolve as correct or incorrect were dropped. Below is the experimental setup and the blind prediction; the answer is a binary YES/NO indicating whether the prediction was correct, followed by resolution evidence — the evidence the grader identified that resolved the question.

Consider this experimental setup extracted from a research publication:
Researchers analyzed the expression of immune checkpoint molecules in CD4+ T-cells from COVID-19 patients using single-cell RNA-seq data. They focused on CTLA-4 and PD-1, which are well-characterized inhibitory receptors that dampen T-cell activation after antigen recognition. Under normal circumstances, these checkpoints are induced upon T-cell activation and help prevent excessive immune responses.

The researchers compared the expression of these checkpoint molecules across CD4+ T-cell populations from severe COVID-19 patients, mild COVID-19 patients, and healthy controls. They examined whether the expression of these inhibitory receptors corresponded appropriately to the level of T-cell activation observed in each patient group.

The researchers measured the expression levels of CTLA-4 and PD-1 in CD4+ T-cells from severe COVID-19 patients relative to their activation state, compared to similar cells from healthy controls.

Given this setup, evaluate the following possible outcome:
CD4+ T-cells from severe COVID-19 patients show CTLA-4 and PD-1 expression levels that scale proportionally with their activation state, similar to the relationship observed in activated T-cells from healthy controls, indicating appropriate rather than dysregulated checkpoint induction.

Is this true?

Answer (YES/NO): NO